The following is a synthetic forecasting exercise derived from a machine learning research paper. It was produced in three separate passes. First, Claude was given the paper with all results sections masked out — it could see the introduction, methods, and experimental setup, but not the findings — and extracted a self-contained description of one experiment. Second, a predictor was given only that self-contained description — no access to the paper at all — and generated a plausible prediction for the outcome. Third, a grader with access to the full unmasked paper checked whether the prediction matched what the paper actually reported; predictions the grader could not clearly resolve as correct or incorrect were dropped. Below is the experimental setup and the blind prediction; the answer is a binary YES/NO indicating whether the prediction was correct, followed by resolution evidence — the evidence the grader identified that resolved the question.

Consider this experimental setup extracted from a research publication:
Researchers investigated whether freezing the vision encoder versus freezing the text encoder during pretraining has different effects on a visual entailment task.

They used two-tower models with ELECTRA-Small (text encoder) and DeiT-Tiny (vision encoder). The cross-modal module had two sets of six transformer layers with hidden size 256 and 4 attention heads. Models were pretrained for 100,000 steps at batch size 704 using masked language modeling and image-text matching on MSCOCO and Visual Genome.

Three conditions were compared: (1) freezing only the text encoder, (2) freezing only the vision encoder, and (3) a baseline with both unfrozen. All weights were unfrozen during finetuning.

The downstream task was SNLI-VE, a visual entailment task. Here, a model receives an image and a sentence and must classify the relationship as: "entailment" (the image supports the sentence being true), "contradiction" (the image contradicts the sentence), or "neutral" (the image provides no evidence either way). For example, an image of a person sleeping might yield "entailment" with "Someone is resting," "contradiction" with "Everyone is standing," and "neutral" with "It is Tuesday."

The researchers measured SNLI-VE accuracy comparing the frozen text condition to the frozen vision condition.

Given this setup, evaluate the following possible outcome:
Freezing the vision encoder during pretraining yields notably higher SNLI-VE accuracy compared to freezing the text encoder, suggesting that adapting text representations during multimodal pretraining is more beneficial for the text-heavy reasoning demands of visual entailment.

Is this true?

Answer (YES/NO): NO